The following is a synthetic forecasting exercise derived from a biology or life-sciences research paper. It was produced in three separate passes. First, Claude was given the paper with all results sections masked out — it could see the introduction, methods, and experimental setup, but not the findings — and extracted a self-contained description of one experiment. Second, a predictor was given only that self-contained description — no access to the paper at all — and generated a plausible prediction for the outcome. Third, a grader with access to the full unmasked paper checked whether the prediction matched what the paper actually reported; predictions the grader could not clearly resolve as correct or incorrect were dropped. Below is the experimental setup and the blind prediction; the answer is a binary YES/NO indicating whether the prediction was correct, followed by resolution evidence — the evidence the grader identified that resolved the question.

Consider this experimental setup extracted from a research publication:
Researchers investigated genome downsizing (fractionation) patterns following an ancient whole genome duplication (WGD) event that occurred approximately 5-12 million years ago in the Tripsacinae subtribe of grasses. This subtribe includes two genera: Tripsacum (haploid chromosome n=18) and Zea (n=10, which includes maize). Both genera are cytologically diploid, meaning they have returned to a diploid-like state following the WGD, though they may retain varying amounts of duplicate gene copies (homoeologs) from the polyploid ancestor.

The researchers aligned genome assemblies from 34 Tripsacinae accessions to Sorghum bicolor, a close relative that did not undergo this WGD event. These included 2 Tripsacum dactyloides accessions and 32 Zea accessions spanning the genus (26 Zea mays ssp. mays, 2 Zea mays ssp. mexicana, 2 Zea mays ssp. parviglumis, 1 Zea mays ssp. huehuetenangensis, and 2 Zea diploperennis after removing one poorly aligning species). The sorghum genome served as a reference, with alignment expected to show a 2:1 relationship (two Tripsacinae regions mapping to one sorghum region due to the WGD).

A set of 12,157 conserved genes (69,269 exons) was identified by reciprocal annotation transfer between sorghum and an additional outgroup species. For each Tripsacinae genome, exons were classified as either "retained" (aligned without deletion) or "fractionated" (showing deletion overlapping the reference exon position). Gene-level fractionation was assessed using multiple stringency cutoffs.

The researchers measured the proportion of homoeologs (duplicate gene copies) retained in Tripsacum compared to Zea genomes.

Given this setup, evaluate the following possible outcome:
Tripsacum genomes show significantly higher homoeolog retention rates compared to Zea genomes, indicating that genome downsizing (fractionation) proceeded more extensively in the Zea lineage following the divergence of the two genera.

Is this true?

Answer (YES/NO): YES